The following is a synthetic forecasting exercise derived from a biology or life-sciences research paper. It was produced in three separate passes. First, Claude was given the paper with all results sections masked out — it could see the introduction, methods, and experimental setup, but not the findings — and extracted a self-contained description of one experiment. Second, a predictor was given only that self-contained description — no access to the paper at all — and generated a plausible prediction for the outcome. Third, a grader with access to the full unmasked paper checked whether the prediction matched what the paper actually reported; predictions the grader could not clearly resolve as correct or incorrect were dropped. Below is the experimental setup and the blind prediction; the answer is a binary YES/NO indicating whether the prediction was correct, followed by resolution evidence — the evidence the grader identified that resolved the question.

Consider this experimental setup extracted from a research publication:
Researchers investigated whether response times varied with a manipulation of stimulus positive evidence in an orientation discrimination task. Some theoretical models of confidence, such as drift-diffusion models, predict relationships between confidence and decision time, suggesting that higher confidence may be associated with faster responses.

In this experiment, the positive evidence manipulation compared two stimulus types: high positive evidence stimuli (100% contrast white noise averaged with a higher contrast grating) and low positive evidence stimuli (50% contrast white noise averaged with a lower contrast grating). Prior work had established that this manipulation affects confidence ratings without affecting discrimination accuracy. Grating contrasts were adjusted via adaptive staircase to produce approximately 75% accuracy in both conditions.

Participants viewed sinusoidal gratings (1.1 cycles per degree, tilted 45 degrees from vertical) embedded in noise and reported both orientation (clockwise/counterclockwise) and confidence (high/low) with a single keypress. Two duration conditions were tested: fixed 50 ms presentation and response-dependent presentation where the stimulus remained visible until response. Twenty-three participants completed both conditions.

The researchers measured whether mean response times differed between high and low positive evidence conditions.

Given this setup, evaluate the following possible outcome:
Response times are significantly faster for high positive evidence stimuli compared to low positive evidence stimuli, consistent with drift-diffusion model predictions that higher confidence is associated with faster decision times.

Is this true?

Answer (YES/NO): NO